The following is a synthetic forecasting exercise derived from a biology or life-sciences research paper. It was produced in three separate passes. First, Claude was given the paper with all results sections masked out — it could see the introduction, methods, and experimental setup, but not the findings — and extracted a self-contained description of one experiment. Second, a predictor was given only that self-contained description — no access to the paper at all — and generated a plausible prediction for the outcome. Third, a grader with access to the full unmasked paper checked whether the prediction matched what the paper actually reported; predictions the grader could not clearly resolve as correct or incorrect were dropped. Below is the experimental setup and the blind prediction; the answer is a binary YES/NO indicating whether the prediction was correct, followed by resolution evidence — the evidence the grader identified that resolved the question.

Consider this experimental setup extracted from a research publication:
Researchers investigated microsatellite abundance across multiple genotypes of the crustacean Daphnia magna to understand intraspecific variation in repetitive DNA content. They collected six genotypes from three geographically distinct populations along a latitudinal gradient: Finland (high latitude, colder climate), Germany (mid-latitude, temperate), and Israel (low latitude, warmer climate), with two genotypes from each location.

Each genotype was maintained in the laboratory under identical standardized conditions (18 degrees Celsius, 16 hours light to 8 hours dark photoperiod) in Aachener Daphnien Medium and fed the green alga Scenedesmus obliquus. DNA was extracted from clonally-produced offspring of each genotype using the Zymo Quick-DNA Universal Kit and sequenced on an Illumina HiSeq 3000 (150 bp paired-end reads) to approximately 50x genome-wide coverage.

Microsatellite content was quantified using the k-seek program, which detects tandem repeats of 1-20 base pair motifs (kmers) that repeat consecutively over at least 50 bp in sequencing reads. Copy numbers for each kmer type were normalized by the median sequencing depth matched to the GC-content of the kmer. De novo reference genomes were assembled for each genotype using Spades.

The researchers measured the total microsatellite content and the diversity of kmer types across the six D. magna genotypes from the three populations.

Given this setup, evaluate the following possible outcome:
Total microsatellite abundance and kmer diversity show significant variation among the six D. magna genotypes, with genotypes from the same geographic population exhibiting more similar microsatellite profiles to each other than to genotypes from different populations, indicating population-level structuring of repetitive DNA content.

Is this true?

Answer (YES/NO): YES